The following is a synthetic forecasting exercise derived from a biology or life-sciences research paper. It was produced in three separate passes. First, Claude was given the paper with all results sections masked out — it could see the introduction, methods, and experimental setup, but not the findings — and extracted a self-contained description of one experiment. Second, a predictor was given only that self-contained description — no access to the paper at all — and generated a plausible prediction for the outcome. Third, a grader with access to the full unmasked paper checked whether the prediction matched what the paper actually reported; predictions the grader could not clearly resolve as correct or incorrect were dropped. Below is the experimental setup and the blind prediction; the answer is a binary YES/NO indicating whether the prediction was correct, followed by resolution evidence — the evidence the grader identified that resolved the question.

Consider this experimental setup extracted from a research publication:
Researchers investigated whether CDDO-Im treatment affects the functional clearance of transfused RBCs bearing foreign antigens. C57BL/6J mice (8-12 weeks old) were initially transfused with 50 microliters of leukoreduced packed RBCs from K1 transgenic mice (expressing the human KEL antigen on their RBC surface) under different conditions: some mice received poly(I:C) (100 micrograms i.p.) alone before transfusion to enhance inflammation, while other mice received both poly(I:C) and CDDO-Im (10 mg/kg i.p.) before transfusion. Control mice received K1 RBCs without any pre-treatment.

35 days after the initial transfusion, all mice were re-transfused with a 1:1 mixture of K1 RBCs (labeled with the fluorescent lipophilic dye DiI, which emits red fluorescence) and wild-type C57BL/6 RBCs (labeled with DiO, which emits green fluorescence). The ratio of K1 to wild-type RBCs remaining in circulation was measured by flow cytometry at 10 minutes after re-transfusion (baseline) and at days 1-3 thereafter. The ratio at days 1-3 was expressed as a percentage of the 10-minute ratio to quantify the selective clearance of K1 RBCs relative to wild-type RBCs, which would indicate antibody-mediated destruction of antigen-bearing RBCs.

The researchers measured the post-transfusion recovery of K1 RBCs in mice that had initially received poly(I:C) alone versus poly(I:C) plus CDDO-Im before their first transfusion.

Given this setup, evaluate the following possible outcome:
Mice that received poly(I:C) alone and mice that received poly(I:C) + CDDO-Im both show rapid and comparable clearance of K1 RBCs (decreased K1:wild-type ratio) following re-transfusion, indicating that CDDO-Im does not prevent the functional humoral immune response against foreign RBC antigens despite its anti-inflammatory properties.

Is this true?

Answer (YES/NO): NO